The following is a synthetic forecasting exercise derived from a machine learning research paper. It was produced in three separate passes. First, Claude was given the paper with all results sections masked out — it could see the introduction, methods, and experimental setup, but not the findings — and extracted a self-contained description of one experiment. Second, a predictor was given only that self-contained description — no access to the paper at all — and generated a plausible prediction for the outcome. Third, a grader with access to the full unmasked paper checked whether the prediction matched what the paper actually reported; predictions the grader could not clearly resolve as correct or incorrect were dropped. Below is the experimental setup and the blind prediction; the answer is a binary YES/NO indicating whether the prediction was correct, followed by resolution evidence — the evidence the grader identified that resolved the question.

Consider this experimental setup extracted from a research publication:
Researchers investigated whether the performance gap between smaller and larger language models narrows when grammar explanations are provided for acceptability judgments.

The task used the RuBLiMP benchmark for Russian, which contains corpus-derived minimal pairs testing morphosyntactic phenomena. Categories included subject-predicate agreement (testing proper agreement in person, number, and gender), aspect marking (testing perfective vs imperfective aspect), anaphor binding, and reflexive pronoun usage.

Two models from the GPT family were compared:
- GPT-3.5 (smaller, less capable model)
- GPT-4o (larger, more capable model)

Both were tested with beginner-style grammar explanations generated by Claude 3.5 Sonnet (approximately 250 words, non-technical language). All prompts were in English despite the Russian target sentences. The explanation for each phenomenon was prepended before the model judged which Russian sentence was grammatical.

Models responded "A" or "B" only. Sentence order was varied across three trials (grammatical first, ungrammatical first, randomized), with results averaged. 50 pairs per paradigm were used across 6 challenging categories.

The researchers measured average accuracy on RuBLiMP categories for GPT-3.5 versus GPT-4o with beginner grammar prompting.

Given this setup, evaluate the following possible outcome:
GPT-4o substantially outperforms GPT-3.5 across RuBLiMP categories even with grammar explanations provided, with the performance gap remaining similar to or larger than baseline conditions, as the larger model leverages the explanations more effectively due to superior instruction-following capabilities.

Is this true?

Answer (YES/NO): NO